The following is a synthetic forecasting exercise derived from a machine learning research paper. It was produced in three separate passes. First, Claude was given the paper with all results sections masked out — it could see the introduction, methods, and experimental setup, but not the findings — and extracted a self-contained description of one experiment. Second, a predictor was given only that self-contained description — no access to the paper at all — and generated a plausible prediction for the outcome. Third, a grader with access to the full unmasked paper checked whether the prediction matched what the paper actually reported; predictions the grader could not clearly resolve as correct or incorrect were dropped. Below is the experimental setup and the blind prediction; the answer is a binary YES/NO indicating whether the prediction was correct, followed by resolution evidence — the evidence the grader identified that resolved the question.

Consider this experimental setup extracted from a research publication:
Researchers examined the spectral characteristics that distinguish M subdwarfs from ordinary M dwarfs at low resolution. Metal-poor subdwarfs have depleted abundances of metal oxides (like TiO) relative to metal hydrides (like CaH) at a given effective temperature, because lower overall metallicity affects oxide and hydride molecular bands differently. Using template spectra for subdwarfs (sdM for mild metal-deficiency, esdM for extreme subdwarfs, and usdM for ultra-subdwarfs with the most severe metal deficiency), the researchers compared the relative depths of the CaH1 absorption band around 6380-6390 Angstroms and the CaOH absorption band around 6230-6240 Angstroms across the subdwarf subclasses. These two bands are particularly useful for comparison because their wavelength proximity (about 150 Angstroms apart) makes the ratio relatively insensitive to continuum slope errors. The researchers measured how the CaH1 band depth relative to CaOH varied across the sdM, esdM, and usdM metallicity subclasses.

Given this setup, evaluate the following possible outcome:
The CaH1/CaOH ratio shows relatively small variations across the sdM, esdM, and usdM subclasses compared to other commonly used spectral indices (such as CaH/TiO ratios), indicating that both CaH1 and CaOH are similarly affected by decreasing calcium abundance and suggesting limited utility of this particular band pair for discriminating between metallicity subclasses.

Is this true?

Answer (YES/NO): NO